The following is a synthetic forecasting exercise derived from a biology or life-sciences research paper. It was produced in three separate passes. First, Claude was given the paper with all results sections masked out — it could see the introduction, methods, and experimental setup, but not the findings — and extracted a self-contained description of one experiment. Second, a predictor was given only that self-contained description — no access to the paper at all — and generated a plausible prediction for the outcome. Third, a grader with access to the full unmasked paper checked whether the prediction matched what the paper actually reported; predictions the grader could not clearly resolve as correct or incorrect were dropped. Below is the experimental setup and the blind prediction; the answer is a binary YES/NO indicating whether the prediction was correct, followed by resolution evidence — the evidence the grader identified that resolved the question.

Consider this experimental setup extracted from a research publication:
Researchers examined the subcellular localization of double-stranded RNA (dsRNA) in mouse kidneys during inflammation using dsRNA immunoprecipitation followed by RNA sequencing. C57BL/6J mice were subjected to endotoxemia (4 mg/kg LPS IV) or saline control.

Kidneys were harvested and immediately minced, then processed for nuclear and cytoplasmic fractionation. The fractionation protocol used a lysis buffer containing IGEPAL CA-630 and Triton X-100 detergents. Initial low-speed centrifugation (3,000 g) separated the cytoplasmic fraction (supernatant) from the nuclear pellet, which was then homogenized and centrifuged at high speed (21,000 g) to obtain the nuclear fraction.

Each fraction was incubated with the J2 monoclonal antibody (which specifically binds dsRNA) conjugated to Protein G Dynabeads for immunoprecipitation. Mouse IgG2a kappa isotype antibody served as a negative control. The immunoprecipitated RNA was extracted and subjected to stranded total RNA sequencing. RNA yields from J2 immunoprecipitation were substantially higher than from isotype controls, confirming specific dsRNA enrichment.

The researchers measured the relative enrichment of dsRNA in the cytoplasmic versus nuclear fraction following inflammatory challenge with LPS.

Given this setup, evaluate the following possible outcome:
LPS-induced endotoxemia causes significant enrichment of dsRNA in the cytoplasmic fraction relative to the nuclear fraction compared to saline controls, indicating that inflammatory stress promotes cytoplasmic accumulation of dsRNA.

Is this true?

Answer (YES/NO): NO